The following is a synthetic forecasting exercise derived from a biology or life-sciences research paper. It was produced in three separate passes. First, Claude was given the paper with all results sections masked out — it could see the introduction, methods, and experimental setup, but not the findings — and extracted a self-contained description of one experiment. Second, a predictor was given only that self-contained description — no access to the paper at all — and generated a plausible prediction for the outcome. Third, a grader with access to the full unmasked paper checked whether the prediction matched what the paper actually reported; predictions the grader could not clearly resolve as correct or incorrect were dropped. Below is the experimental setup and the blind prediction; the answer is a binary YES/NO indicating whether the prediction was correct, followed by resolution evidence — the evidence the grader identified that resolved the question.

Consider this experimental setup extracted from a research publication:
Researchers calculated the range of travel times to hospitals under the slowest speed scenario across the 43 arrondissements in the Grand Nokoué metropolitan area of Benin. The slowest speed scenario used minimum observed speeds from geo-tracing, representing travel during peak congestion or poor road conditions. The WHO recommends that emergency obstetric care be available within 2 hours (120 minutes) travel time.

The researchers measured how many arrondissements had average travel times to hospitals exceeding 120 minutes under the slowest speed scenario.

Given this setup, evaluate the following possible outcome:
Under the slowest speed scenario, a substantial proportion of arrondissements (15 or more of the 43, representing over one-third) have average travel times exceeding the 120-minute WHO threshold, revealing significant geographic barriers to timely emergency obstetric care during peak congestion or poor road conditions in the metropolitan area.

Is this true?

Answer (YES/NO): NO